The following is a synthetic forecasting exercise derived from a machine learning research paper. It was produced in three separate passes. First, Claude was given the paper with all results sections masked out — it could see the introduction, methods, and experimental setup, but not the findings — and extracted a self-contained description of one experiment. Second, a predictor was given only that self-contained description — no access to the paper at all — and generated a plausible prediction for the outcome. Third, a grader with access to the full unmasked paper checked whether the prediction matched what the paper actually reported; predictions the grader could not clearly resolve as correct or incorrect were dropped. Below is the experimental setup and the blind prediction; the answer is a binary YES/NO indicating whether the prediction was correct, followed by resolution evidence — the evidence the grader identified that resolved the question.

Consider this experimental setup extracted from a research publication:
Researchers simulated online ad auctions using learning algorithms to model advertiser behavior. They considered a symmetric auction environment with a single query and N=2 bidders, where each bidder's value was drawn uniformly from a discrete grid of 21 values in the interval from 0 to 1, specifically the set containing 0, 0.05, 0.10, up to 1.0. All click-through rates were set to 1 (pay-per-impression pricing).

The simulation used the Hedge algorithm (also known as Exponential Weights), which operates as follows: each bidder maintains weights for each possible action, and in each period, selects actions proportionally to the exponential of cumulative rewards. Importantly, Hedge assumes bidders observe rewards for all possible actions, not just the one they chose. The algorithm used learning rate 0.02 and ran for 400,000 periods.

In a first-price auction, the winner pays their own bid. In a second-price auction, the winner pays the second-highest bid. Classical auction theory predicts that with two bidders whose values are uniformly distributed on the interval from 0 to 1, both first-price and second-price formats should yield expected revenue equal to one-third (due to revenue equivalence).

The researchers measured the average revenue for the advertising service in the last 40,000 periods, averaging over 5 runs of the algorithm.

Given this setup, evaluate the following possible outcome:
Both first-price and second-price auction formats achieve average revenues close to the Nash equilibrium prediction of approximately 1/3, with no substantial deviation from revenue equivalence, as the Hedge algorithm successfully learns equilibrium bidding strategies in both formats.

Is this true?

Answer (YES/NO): YES